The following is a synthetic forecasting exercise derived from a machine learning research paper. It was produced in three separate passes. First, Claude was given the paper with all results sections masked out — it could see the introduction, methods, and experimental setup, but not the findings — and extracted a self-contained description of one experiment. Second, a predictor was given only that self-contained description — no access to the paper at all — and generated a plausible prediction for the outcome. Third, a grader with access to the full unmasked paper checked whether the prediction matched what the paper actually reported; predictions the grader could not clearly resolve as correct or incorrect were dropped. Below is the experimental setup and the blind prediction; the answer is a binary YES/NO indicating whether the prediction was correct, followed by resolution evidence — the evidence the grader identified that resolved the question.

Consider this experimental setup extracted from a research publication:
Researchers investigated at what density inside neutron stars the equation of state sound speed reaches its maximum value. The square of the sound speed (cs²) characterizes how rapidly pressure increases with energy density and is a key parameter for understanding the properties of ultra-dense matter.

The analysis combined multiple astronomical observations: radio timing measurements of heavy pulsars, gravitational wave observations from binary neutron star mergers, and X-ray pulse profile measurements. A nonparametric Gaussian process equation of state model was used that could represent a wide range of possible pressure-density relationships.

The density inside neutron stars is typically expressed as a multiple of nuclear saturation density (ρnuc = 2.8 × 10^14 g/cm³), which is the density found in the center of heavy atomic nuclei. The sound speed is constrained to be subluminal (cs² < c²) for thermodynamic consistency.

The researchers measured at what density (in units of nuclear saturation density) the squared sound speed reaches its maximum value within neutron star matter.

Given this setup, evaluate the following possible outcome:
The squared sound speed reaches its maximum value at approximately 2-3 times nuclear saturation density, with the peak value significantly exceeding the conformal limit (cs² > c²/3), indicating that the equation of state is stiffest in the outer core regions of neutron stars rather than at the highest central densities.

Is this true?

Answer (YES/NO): NO